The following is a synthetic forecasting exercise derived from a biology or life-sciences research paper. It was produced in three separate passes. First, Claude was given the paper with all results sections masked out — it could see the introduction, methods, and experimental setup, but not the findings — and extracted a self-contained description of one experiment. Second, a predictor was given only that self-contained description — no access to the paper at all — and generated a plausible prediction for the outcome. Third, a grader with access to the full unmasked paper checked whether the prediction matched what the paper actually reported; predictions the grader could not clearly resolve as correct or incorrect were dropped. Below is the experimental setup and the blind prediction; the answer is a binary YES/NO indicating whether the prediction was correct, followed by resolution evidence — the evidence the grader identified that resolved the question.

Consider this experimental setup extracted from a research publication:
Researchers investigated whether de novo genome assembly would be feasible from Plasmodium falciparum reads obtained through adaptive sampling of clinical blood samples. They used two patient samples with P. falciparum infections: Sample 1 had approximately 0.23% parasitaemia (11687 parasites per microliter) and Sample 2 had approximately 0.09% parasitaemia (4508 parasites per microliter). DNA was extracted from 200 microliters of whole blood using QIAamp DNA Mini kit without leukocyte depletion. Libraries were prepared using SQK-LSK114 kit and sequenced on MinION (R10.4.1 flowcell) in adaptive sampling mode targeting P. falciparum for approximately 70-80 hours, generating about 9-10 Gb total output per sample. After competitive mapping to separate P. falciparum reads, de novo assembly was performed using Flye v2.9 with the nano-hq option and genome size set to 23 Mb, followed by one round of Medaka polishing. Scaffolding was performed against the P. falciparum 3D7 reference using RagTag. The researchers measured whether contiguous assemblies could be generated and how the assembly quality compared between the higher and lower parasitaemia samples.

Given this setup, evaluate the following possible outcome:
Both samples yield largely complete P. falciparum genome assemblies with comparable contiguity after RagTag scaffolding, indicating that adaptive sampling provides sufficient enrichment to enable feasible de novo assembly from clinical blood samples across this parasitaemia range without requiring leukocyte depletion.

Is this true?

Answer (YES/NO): NO